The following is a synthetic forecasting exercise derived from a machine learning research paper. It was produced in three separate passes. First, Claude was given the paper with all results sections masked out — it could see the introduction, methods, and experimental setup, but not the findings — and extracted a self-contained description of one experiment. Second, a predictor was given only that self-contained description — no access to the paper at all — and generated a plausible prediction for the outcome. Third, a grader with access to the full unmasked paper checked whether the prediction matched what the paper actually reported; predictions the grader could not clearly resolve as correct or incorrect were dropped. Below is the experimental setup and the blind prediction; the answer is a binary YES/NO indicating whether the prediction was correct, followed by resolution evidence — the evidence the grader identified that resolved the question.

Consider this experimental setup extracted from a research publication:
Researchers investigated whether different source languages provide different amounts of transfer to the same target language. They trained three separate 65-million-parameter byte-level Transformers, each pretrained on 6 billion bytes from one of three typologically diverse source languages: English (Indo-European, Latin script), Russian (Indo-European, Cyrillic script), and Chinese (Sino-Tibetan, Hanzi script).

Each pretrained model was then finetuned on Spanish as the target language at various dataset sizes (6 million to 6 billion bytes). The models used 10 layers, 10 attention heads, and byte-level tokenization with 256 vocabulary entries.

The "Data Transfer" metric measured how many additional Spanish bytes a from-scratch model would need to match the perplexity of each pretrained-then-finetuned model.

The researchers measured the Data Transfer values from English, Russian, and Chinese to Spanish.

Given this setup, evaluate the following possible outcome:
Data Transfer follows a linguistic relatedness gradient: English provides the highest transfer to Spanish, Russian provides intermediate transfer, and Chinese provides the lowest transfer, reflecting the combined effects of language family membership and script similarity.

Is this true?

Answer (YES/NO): YES